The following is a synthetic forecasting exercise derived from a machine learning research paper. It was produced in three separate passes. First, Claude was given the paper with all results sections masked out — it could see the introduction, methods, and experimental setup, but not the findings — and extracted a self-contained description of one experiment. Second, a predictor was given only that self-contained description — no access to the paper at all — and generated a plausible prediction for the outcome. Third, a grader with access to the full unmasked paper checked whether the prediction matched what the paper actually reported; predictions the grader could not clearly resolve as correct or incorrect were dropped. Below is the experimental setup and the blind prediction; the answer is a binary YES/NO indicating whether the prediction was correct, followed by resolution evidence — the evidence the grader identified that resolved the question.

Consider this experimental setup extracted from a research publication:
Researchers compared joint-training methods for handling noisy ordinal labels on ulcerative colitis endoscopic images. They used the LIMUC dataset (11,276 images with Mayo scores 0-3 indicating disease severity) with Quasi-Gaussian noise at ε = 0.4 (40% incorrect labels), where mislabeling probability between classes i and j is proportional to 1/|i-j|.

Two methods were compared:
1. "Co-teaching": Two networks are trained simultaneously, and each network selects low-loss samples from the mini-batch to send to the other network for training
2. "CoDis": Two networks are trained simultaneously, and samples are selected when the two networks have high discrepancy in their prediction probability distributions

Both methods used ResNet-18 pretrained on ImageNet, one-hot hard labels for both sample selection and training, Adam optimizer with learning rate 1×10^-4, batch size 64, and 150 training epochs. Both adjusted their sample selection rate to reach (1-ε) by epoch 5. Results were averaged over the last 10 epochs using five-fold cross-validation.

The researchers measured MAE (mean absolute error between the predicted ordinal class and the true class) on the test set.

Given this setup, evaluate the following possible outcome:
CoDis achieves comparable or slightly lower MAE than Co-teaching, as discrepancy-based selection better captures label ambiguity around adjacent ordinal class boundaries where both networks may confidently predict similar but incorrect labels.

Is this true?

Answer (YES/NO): NO